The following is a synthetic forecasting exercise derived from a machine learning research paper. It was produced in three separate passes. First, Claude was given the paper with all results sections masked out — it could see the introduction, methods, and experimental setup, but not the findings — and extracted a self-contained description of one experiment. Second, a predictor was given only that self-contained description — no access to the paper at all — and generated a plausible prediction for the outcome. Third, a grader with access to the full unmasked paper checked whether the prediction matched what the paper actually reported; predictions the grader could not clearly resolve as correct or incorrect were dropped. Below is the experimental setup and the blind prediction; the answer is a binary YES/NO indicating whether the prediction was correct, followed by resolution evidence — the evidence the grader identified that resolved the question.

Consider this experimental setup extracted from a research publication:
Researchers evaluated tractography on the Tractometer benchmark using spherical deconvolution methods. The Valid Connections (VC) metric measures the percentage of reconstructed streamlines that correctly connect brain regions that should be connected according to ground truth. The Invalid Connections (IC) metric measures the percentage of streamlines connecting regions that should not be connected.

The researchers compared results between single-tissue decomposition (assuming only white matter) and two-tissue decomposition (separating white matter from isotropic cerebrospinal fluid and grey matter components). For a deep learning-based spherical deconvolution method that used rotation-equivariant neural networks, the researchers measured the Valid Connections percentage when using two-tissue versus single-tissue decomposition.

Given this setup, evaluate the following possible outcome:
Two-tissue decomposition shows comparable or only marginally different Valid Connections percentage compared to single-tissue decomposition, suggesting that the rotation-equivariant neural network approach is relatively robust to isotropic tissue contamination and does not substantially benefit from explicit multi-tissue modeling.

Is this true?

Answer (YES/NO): NO